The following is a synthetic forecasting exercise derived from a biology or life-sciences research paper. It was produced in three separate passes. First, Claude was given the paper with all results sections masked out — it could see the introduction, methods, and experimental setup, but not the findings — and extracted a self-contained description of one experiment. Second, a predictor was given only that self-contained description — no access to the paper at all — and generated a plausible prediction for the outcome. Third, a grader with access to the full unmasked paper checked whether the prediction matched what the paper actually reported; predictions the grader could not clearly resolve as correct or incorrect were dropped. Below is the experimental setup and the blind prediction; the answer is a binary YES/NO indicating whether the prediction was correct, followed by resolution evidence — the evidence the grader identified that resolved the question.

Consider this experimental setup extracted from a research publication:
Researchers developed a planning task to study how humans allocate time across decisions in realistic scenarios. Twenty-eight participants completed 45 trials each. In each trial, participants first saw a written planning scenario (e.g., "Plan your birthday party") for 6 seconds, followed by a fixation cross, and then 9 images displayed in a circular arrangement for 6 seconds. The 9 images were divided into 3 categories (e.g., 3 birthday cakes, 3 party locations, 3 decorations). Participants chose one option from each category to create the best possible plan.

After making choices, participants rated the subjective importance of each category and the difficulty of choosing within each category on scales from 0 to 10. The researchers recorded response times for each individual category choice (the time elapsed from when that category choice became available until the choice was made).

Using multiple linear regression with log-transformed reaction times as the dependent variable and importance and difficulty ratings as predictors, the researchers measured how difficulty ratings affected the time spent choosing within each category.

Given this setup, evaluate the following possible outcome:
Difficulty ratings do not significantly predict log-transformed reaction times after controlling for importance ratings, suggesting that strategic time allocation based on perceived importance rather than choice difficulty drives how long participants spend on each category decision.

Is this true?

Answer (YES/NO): NO